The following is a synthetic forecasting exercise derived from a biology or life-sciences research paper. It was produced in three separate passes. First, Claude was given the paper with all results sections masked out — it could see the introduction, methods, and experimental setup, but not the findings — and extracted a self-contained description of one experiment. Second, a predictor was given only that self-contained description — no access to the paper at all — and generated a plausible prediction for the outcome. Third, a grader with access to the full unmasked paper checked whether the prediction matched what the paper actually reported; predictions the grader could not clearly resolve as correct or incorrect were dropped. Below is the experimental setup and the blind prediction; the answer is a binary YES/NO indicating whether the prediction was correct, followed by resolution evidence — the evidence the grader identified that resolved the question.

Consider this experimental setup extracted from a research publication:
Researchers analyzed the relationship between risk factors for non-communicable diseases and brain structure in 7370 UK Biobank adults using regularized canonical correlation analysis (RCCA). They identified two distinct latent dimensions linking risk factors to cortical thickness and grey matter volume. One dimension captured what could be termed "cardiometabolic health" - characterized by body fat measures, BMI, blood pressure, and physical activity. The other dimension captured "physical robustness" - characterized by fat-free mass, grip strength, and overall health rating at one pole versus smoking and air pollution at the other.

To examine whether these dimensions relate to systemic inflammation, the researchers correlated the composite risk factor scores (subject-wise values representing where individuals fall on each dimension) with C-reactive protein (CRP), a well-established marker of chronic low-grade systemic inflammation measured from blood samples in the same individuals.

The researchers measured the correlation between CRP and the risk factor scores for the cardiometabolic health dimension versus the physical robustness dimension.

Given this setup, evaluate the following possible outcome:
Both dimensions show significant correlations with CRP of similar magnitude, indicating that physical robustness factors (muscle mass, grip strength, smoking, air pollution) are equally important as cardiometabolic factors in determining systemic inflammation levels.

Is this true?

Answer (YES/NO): NO